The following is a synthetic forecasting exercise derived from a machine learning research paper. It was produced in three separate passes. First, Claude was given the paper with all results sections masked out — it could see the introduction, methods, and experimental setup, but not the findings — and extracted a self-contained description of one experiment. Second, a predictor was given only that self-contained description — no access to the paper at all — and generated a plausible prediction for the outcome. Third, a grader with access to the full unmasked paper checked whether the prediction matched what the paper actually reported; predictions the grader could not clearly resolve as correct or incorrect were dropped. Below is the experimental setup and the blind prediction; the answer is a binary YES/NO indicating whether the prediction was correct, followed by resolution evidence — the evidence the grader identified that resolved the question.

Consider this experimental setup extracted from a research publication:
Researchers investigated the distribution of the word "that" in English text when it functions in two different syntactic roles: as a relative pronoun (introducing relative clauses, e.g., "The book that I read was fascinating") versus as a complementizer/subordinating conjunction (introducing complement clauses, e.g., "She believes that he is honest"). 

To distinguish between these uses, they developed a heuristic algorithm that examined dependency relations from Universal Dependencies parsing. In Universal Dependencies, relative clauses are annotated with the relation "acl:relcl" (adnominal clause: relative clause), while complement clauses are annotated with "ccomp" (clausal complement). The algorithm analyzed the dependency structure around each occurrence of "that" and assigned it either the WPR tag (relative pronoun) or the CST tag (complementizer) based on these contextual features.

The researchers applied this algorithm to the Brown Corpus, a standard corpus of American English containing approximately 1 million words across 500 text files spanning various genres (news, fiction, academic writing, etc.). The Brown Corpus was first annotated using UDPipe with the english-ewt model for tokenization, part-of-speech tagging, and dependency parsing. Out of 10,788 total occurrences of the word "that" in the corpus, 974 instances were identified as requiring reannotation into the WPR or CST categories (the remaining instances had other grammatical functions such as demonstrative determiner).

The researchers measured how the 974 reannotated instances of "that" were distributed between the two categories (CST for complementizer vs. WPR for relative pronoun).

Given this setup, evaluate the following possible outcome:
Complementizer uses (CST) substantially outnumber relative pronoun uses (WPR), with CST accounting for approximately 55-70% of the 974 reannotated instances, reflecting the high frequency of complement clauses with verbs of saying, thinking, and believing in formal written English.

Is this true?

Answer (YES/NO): YES